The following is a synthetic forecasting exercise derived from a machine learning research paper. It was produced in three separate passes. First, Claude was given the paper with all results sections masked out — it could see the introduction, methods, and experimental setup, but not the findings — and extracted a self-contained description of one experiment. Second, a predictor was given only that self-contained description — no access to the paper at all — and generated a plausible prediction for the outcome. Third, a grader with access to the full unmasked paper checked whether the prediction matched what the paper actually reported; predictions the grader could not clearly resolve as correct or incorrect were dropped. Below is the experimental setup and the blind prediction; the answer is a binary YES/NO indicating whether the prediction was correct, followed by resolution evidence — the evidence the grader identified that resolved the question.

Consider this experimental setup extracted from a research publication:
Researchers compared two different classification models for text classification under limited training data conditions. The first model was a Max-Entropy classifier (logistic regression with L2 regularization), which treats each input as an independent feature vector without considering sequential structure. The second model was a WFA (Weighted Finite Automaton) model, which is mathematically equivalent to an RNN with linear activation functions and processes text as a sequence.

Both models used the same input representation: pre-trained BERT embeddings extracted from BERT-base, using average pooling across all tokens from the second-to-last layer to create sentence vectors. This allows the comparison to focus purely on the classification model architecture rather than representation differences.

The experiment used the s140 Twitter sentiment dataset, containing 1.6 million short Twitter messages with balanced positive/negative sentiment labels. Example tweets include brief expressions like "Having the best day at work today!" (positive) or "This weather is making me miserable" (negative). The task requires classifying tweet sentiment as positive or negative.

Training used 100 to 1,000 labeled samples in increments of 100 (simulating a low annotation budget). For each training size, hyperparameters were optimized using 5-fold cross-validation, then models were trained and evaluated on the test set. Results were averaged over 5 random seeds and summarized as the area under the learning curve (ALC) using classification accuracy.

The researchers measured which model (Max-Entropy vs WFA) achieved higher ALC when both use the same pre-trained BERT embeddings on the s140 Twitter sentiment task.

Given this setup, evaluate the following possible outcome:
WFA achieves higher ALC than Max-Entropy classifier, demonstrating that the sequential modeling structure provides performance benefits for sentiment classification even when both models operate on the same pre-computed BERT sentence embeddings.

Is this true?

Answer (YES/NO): NO